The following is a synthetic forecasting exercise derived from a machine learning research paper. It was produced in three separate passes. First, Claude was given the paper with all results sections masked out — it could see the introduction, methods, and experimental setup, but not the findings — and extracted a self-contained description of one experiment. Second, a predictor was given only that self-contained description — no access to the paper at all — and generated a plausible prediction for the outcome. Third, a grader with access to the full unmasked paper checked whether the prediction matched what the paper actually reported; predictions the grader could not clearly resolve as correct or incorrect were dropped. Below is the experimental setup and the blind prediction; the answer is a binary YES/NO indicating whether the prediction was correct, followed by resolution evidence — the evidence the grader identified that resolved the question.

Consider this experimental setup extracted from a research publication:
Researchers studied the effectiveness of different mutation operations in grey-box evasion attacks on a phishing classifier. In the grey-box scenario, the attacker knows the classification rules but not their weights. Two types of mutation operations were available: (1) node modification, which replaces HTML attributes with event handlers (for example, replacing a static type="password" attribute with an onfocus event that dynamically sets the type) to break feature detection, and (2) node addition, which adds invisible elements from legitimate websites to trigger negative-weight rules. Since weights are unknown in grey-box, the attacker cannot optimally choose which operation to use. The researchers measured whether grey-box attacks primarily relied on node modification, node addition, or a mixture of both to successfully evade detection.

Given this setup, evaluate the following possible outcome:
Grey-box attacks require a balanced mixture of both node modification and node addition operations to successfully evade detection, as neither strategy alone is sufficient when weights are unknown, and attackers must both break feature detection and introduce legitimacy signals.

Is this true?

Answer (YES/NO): NO